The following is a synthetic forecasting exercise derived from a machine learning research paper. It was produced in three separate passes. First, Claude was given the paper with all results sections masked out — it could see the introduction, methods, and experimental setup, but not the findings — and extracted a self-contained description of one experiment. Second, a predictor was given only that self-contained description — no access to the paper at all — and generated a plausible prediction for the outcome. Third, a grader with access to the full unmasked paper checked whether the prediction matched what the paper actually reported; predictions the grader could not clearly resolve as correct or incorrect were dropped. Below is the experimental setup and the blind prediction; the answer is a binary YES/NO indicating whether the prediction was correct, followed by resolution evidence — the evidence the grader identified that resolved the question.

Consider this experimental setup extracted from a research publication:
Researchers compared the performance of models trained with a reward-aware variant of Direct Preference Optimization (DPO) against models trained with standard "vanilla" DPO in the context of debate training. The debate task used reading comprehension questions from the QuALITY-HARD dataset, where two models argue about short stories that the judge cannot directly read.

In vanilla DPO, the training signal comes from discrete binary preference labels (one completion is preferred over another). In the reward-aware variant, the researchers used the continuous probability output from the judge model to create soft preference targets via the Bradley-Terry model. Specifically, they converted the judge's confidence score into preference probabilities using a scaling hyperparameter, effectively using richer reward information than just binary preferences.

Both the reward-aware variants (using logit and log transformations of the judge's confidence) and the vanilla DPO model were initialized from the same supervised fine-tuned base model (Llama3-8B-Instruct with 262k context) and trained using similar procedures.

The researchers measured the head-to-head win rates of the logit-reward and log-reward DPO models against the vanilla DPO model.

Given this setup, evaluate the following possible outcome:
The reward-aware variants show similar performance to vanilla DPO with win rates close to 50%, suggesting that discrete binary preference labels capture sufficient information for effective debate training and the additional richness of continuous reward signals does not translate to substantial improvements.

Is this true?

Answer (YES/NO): NO